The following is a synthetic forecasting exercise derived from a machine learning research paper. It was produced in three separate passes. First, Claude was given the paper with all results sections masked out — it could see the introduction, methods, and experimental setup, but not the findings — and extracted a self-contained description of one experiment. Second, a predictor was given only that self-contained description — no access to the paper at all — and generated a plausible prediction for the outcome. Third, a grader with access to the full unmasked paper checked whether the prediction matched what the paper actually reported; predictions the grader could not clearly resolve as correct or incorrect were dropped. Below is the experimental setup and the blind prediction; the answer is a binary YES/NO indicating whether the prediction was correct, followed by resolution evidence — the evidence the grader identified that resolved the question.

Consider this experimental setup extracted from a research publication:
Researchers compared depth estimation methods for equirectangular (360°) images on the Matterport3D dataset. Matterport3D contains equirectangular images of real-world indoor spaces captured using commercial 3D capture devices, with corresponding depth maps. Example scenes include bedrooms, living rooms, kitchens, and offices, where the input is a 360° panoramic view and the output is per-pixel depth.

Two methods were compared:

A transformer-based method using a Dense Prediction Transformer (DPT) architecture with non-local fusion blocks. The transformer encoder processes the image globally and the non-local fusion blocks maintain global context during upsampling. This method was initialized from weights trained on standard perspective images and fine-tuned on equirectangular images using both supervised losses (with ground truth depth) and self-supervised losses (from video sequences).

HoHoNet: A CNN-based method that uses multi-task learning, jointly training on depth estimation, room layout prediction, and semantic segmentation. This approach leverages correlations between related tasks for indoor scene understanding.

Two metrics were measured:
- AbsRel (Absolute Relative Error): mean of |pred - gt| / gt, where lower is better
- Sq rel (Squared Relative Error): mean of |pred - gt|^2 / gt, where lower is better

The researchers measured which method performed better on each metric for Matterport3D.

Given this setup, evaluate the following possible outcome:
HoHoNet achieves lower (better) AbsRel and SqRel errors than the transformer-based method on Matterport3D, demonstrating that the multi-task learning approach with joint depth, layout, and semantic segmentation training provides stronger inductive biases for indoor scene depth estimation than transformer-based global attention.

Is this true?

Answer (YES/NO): NO